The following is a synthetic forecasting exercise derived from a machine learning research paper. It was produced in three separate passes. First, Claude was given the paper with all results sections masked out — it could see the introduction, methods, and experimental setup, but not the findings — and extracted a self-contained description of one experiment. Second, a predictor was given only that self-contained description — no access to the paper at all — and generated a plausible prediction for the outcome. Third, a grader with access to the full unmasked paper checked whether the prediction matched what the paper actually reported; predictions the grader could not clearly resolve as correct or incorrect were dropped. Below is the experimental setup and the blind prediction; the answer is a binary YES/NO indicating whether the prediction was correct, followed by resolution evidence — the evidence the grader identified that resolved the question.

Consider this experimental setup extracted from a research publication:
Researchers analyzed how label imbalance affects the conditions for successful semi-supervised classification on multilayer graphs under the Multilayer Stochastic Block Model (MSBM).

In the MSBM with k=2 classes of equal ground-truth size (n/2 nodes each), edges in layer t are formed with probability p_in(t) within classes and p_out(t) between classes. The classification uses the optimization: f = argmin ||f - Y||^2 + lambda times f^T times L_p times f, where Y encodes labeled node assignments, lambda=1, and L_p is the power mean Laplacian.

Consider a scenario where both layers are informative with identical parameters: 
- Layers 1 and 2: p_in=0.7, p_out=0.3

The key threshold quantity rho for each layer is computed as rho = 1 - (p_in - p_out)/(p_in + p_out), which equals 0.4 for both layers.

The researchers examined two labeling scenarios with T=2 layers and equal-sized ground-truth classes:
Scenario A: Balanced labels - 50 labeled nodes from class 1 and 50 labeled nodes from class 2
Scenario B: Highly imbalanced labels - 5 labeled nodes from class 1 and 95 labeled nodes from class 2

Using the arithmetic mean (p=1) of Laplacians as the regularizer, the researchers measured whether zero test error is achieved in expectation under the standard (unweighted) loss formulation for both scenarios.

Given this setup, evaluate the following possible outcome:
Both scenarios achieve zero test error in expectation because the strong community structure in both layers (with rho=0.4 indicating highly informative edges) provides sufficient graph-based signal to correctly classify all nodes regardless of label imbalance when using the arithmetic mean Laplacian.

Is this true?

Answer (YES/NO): NO